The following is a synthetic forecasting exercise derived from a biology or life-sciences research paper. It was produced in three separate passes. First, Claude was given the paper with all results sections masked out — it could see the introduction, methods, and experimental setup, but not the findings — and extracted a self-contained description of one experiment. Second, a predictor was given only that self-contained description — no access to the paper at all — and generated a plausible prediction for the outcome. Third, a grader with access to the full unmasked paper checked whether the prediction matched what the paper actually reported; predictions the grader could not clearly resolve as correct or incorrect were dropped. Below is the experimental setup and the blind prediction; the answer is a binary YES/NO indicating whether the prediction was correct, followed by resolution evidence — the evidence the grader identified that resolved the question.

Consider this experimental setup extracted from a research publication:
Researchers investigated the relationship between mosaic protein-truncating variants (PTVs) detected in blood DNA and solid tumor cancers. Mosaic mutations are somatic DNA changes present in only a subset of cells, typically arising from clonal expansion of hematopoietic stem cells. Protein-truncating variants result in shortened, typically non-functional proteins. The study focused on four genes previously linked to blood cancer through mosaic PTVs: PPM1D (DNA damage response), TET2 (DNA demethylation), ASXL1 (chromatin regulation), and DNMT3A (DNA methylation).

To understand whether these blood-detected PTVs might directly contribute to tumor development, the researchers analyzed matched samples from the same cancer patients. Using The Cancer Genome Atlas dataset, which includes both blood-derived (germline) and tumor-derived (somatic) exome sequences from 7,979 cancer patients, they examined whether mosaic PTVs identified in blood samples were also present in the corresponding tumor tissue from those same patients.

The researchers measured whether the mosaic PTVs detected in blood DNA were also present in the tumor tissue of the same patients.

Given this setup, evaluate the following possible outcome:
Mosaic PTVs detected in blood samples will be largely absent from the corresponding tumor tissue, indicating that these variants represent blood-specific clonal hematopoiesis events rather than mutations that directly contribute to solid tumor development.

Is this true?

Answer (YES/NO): YES